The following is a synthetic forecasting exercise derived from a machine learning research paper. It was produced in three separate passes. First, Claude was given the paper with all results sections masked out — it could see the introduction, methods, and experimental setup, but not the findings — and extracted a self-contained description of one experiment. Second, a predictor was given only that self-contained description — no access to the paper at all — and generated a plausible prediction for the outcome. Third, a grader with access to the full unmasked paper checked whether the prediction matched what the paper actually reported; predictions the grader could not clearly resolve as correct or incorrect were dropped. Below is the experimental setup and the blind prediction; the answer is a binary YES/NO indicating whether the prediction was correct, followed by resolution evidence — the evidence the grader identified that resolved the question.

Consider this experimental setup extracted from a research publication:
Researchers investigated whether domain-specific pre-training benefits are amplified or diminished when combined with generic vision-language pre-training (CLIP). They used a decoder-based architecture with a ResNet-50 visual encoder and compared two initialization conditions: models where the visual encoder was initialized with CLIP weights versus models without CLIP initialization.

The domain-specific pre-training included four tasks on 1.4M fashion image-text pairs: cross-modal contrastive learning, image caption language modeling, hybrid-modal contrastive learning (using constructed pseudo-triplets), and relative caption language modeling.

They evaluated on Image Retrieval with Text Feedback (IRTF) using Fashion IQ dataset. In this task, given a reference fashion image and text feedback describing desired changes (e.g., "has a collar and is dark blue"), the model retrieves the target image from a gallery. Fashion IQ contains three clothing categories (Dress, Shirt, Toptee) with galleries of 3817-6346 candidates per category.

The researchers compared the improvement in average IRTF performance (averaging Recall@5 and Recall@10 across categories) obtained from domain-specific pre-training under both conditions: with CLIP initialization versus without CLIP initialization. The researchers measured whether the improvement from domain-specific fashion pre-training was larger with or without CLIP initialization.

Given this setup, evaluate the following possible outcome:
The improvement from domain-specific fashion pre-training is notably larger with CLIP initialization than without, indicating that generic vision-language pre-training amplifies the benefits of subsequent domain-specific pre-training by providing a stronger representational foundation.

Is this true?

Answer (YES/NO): YES